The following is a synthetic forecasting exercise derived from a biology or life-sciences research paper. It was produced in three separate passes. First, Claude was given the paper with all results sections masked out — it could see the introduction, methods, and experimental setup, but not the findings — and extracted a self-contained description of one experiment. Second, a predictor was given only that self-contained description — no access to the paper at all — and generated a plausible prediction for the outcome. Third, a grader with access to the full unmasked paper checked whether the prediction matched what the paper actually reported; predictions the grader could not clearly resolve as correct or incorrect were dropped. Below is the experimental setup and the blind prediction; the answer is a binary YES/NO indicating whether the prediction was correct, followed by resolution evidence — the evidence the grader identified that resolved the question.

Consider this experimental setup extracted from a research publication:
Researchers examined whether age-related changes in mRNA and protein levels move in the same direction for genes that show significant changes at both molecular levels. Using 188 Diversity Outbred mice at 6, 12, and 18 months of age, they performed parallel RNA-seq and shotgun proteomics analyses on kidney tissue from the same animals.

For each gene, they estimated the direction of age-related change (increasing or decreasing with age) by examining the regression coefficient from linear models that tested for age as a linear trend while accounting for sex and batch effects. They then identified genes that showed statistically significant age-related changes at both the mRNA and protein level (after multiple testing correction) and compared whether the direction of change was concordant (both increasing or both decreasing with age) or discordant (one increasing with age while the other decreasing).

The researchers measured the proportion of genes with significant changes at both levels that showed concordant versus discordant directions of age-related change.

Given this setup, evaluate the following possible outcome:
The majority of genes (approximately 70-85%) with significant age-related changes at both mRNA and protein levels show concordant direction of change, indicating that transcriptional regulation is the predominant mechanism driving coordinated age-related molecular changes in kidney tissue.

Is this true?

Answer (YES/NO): NO